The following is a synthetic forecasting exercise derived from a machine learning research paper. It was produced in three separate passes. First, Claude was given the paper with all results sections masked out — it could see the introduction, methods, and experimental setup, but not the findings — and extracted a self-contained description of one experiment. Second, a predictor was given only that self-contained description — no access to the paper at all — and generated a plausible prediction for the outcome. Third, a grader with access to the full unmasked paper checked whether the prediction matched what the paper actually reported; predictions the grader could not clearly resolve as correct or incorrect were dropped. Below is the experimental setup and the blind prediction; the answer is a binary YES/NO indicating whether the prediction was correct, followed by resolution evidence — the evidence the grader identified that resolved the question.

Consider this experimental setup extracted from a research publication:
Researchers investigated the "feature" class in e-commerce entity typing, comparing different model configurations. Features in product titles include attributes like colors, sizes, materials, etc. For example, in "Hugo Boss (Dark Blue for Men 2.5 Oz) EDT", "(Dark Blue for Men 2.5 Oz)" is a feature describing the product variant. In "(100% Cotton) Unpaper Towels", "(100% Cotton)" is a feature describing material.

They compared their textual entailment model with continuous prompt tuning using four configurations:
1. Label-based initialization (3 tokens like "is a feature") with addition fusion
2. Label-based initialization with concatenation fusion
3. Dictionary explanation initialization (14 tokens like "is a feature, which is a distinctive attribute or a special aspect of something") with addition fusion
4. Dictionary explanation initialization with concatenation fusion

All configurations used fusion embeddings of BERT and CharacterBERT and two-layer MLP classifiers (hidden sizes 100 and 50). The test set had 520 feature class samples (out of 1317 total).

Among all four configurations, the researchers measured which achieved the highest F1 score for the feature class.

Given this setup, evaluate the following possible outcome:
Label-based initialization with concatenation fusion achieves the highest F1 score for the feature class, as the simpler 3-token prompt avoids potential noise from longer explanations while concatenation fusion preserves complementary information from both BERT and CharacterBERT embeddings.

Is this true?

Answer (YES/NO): NO